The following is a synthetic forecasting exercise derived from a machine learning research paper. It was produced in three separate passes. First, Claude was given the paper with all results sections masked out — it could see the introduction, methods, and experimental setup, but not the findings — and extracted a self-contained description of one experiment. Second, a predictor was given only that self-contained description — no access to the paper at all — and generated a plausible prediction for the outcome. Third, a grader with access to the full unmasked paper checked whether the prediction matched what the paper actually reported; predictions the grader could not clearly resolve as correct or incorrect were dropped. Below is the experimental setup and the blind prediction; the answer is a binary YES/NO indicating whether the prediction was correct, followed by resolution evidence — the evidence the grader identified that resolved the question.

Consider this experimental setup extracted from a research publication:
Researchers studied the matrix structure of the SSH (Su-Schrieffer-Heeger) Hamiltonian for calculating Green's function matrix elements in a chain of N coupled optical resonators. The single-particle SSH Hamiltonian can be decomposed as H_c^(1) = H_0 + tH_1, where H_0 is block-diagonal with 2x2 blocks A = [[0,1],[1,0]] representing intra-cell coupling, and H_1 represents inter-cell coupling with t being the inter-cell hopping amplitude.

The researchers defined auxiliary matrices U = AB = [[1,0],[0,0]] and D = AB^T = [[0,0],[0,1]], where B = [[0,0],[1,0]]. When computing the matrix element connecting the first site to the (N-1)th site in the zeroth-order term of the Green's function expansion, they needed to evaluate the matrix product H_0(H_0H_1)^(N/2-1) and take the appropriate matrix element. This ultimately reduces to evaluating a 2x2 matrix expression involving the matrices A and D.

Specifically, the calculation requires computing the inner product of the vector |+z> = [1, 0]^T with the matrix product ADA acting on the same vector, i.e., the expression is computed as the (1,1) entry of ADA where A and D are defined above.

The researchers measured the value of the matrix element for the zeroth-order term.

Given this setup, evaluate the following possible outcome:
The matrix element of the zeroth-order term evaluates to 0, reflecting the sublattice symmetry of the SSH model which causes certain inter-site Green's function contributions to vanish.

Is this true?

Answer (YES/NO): YES